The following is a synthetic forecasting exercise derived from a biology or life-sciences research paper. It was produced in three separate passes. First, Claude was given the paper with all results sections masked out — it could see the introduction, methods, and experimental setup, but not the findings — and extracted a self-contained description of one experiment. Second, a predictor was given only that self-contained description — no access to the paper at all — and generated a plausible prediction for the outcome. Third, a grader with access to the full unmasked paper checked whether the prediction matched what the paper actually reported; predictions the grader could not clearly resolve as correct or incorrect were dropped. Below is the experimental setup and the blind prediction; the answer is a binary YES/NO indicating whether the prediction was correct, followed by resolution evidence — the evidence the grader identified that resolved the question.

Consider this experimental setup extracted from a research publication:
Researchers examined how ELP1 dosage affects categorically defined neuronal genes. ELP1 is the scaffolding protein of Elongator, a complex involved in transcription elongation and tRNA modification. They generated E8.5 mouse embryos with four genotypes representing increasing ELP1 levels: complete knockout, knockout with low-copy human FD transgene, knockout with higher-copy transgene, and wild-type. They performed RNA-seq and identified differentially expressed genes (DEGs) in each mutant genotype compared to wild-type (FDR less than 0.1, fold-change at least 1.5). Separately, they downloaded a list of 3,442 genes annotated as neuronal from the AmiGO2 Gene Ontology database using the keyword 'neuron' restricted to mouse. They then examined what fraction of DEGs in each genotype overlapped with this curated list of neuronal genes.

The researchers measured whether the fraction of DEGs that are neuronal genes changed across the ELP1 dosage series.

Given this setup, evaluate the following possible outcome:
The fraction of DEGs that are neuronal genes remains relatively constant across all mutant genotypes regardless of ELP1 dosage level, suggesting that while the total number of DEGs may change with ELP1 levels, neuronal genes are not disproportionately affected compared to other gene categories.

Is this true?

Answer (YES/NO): YES